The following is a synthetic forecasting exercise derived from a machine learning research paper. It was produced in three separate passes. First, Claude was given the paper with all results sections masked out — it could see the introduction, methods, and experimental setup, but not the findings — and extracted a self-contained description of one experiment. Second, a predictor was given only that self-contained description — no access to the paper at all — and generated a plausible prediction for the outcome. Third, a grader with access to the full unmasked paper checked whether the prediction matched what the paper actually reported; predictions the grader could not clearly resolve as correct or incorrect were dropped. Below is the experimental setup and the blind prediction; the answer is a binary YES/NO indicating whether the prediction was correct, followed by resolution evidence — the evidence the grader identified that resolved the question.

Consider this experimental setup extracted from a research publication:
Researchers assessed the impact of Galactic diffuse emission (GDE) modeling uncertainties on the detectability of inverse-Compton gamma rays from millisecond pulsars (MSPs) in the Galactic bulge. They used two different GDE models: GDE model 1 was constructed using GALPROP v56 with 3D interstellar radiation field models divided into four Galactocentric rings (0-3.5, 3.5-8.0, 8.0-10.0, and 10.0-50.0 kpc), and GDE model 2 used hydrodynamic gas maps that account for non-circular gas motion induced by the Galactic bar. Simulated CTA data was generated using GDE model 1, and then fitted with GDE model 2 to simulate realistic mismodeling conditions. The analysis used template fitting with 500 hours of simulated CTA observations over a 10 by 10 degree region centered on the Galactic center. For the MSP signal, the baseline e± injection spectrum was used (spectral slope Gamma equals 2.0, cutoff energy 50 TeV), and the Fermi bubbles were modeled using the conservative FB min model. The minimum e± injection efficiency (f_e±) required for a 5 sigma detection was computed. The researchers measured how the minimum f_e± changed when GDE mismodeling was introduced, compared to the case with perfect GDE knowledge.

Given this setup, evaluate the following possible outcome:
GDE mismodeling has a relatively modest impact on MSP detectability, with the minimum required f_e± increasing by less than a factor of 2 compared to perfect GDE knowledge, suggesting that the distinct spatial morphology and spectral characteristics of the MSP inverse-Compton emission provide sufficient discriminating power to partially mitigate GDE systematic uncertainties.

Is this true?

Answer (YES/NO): YES